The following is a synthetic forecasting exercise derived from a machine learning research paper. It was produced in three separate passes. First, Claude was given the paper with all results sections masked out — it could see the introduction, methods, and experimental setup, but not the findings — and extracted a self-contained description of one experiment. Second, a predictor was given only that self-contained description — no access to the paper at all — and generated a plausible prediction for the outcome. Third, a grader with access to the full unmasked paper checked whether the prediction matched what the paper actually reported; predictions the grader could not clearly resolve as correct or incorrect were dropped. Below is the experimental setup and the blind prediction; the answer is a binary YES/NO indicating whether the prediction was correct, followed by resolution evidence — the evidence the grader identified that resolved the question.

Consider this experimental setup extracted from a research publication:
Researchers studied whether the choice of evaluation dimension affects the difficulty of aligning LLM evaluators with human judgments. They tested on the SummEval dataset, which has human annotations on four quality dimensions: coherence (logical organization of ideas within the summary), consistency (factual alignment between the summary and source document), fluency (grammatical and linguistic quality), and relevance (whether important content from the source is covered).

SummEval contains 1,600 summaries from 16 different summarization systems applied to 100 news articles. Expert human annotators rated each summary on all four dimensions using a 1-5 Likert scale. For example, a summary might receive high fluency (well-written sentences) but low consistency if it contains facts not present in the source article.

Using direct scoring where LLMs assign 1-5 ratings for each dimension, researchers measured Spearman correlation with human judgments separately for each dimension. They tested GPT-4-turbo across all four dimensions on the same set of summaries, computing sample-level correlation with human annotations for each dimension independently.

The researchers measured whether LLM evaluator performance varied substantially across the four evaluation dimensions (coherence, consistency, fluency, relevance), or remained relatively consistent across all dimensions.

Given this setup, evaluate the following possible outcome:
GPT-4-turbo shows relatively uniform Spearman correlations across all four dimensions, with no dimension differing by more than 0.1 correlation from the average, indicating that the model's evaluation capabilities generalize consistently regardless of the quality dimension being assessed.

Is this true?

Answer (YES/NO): NO